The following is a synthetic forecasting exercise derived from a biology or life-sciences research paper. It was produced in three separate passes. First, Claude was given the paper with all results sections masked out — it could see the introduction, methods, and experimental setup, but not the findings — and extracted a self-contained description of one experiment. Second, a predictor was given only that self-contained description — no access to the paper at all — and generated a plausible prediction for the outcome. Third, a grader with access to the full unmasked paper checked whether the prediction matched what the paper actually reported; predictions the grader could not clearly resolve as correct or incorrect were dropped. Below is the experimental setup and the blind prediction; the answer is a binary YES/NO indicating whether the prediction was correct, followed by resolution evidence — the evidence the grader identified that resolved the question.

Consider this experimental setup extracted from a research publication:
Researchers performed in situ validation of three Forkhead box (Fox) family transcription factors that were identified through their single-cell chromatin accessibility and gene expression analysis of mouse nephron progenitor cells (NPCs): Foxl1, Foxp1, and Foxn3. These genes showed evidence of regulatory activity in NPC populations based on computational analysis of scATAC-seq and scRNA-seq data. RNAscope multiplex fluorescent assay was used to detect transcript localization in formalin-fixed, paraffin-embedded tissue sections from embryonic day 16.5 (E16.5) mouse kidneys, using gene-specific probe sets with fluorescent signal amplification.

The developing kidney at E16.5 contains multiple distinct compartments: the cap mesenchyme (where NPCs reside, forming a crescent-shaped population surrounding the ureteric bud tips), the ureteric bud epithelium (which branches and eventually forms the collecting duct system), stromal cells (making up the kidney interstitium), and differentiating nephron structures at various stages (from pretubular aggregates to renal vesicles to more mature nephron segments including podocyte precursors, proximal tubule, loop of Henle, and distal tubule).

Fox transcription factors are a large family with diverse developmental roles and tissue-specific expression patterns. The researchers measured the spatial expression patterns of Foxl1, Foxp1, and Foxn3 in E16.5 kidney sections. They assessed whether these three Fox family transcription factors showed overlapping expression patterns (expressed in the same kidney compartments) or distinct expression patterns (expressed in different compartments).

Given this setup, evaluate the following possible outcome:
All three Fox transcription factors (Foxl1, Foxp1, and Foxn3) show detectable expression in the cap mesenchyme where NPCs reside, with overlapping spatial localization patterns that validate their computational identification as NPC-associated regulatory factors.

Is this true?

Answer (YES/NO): NO